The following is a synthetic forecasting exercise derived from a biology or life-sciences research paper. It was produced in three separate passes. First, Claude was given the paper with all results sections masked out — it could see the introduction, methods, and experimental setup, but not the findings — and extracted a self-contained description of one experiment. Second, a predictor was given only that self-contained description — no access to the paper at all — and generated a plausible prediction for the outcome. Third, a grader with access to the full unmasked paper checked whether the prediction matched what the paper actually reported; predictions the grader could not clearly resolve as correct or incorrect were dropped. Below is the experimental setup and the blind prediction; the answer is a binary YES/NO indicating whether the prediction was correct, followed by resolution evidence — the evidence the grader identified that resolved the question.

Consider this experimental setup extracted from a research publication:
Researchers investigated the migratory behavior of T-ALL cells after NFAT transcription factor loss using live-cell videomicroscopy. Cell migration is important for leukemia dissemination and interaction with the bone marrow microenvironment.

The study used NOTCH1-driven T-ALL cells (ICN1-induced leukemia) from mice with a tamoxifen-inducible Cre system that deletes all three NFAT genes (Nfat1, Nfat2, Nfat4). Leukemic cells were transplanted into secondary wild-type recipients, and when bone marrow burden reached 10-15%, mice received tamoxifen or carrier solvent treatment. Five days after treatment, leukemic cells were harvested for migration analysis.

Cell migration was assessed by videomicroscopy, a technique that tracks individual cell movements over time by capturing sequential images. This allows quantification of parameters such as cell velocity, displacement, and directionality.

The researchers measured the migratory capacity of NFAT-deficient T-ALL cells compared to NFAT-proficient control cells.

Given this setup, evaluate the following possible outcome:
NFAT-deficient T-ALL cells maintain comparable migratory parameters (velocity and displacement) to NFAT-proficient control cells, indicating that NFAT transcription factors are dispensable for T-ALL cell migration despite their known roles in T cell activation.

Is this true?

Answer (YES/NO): NO